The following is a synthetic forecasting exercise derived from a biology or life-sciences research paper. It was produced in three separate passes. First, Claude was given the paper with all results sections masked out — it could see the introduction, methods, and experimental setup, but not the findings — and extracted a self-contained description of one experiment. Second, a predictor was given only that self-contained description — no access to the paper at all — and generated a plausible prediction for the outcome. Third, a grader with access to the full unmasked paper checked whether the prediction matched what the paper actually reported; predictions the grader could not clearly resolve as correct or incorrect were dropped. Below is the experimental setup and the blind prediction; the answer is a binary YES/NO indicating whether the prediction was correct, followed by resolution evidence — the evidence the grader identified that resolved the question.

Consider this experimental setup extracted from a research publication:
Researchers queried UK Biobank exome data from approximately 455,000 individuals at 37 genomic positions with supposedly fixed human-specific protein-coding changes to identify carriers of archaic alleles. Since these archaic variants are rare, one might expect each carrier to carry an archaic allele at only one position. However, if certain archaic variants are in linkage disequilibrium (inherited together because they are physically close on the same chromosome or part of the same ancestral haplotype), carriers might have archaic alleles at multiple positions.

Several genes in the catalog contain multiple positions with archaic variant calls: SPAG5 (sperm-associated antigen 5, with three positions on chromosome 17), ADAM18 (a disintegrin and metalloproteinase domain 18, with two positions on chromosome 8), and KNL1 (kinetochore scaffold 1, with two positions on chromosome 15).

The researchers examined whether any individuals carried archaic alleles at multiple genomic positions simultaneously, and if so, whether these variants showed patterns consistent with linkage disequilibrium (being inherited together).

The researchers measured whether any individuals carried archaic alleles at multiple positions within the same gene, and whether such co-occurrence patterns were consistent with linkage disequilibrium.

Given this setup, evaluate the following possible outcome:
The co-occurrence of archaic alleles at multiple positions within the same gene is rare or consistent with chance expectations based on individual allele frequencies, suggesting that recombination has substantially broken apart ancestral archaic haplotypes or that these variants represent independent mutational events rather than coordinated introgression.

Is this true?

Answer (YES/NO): NO